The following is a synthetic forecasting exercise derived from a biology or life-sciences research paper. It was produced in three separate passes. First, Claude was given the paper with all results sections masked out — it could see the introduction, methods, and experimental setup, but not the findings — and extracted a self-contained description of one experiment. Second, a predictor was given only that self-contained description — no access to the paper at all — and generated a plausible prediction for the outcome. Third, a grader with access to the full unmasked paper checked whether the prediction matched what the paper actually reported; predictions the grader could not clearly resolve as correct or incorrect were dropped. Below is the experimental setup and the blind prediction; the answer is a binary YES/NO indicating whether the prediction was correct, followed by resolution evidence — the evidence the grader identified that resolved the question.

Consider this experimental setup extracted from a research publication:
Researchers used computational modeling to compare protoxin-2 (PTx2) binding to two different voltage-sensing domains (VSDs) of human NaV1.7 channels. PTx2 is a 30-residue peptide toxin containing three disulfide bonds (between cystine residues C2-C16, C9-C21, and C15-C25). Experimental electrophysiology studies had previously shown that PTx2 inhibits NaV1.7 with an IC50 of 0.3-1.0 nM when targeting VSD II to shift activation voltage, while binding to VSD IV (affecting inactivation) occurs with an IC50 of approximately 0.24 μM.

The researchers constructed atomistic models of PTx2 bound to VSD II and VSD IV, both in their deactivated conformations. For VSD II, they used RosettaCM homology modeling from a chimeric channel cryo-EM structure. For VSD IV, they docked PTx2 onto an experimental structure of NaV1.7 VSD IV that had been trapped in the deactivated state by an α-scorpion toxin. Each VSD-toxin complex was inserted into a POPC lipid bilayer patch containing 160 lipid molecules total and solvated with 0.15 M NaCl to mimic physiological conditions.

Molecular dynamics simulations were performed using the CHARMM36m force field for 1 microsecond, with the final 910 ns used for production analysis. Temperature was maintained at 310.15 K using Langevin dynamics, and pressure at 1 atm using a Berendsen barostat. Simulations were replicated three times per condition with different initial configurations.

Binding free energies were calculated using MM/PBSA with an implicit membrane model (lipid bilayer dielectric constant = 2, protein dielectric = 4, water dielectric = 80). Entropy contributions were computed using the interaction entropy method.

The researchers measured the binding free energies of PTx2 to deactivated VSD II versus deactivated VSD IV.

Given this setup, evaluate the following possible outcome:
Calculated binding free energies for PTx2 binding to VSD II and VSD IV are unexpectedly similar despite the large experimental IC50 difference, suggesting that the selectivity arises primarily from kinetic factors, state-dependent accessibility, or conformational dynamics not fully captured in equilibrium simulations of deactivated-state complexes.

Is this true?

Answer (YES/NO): NO